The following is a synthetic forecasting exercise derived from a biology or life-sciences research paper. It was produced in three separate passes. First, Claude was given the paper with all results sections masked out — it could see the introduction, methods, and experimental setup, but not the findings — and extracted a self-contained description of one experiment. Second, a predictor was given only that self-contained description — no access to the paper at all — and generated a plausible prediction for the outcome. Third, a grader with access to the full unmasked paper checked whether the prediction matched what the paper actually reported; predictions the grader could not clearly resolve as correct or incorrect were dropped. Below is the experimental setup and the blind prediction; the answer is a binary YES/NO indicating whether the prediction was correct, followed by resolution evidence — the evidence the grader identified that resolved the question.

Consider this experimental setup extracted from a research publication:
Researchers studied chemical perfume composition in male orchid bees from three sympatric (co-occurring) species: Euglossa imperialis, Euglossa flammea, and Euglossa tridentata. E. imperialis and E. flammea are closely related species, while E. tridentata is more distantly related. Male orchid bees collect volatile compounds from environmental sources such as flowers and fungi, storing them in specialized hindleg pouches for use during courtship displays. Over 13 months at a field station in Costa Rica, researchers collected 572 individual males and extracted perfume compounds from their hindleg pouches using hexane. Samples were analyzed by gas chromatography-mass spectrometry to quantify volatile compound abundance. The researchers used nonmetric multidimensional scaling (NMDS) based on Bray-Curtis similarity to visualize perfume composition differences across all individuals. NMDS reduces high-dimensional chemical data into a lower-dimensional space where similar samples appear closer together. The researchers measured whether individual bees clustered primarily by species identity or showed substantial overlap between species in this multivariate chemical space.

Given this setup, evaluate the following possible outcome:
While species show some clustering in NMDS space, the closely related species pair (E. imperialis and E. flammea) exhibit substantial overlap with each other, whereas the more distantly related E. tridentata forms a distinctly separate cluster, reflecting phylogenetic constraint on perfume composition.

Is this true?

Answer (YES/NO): NO